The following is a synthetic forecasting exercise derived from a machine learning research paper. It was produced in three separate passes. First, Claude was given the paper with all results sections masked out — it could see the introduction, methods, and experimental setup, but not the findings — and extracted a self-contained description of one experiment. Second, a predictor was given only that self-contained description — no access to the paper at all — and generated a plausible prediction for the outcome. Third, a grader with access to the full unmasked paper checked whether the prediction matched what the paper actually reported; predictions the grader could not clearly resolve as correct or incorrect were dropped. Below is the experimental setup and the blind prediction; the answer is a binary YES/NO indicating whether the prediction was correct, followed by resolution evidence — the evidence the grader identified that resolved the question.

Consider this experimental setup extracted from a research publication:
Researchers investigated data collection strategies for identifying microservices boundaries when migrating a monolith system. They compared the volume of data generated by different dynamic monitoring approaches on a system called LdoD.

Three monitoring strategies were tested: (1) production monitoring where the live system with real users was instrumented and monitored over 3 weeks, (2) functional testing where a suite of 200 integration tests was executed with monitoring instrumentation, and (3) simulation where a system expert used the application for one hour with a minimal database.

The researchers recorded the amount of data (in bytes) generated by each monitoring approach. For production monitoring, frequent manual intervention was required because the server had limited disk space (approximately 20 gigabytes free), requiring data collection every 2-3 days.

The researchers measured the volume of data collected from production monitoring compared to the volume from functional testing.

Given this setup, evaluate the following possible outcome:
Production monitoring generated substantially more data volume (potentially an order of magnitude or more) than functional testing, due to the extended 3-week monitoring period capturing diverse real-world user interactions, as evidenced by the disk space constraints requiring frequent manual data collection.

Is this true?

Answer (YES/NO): YES